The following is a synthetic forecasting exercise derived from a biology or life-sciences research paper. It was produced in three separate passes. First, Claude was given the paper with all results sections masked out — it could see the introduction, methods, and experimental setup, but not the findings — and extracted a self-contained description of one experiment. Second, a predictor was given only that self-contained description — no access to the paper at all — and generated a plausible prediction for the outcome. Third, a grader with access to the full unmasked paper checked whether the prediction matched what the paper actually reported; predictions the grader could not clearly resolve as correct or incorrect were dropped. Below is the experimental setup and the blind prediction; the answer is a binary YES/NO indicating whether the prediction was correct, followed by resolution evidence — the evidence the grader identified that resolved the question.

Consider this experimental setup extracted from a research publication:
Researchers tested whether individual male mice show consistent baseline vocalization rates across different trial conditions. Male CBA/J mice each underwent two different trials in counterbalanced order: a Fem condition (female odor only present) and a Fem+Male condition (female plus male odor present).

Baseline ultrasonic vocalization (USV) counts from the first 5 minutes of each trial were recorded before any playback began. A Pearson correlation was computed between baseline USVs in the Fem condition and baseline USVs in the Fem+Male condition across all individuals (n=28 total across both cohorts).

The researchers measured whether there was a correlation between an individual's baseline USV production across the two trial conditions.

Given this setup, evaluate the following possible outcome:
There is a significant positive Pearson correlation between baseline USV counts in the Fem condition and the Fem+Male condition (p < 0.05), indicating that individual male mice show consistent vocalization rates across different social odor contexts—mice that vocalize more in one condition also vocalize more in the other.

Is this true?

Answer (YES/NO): YES